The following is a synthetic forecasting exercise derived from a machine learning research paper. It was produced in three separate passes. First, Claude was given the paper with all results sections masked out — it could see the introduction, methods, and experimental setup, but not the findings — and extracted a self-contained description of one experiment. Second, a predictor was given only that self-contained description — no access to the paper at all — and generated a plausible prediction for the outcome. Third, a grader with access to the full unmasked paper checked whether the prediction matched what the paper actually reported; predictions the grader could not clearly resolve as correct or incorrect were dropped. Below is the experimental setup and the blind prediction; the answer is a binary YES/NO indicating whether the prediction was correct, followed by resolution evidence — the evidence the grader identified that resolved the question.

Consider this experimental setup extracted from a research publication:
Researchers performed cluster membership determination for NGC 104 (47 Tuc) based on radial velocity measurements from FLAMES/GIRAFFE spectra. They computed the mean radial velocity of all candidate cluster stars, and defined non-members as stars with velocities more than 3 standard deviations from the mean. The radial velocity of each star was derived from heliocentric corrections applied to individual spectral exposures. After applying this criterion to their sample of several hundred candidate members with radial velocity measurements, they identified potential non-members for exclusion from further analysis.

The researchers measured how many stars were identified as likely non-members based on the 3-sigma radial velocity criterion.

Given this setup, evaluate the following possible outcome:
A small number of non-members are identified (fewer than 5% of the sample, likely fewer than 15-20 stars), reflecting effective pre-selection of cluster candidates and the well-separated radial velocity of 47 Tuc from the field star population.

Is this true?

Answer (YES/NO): YES